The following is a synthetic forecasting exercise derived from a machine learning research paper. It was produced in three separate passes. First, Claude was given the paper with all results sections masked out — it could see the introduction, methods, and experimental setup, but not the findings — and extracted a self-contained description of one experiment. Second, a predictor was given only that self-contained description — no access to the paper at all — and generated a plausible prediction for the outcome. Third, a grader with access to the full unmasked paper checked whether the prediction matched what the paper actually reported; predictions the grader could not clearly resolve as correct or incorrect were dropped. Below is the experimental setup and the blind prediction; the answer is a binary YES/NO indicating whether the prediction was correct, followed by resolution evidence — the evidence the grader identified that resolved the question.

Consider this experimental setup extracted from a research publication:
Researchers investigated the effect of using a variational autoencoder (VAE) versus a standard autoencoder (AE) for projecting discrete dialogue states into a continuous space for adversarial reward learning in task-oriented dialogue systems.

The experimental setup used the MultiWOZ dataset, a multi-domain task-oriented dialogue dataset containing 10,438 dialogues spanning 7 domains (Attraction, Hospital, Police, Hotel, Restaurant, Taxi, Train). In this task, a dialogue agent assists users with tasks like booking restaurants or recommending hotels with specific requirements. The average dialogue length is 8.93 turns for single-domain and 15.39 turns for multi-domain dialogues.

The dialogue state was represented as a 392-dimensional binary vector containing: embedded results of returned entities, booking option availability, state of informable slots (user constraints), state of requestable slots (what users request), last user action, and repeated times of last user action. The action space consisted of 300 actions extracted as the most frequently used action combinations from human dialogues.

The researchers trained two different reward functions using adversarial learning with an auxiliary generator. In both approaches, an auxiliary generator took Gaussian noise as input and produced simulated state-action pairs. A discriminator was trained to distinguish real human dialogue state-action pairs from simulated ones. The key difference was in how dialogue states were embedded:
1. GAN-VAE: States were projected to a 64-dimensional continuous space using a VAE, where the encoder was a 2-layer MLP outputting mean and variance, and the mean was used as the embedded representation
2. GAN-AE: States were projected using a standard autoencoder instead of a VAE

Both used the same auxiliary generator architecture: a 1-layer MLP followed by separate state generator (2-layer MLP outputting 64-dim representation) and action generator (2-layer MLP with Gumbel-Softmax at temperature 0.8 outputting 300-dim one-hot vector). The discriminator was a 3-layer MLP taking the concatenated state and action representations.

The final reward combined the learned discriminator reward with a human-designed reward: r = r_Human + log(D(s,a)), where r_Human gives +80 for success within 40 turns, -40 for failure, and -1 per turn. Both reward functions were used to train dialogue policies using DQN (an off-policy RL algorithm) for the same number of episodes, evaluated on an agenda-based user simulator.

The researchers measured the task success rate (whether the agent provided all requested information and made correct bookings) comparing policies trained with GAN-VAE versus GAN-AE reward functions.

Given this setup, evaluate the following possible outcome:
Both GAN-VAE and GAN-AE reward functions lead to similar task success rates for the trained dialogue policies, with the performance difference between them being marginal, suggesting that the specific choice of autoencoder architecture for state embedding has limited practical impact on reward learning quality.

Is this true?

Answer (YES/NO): NO